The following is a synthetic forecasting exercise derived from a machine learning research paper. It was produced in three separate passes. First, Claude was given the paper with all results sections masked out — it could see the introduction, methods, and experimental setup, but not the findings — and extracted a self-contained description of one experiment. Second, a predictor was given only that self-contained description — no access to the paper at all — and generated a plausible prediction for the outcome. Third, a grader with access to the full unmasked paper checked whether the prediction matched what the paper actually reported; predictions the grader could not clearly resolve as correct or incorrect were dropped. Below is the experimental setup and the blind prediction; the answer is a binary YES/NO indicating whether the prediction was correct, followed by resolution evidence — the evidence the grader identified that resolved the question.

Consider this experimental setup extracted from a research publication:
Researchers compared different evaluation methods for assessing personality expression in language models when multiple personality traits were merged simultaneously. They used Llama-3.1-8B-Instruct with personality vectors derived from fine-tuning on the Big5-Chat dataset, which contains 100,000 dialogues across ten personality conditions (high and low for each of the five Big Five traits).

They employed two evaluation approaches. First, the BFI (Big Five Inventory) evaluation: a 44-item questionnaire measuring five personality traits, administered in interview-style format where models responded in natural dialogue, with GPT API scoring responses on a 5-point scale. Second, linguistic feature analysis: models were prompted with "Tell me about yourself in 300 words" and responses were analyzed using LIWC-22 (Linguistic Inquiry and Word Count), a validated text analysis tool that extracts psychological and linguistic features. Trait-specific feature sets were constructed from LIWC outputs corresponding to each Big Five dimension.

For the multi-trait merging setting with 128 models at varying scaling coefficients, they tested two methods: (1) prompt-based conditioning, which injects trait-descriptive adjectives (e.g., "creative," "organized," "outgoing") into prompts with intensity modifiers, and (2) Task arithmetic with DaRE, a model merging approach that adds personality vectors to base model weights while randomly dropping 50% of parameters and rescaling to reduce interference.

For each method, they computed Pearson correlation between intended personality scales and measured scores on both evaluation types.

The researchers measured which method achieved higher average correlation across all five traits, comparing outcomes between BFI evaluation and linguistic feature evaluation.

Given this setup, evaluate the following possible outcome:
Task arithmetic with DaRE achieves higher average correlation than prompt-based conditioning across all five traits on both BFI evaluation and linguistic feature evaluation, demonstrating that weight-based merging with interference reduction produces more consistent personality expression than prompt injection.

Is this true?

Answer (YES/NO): NO